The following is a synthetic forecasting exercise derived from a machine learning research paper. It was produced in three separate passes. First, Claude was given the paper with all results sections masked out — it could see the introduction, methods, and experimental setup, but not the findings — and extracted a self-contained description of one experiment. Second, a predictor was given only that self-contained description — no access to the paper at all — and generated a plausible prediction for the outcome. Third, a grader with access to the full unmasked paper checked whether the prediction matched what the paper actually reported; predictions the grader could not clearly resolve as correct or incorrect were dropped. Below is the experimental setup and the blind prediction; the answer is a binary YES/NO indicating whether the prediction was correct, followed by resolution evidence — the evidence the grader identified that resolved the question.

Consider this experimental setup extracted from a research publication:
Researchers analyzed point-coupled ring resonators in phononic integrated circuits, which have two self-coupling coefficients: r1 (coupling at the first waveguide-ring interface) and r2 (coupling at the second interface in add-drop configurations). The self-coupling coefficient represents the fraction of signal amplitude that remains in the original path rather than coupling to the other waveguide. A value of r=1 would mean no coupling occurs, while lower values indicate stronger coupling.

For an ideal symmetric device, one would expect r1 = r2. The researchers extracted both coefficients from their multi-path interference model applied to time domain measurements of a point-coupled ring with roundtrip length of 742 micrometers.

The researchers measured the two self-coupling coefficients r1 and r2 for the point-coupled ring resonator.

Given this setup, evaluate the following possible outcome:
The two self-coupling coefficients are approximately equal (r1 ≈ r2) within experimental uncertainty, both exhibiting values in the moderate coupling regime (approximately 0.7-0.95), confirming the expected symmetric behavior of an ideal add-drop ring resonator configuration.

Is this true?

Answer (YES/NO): NO